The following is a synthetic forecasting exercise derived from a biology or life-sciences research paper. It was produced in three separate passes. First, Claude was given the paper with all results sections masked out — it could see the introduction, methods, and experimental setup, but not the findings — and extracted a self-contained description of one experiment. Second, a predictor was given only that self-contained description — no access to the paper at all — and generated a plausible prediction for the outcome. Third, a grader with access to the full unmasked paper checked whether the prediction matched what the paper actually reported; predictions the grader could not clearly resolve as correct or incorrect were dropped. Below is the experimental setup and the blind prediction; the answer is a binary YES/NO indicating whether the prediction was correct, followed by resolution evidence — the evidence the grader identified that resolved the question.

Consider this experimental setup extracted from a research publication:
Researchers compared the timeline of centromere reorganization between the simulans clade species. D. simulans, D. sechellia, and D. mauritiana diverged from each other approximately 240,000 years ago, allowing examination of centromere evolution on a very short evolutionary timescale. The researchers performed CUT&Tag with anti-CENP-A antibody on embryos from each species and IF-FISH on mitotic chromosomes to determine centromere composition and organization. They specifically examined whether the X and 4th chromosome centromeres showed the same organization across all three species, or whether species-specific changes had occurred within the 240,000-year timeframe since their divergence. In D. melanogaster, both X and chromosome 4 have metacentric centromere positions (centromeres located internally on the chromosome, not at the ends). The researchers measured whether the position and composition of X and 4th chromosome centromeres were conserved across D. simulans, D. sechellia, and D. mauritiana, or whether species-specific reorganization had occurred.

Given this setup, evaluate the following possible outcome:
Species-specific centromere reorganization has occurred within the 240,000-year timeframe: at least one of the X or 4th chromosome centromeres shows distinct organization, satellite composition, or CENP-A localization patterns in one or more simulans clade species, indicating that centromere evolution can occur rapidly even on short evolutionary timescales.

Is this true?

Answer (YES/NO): YES